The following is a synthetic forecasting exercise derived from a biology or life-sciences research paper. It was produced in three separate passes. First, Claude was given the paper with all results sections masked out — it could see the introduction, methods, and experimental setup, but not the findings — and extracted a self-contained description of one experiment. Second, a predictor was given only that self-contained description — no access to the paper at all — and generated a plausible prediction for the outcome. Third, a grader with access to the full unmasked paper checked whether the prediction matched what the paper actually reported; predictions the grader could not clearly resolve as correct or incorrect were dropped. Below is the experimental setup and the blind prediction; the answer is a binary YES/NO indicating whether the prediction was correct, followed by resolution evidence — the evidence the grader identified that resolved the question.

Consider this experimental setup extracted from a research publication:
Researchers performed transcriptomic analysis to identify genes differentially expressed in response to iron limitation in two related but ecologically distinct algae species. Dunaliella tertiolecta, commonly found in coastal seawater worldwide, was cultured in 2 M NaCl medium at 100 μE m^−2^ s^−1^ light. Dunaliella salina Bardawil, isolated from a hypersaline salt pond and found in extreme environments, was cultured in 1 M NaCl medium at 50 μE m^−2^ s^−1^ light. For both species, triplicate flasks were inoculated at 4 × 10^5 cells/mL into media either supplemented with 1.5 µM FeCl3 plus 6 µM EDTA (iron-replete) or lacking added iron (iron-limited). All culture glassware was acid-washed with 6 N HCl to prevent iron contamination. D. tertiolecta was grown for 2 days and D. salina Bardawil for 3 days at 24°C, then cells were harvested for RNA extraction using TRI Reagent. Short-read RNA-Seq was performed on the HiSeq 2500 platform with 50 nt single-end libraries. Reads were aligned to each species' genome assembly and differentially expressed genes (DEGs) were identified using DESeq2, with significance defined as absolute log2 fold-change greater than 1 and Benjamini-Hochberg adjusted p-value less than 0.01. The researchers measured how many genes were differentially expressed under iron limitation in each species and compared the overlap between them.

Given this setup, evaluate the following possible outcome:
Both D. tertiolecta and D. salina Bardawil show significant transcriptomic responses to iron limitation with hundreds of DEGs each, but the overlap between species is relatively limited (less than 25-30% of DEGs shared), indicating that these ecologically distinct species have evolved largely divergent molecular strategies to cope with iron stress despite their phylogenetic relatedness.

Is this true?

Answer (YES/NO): NO